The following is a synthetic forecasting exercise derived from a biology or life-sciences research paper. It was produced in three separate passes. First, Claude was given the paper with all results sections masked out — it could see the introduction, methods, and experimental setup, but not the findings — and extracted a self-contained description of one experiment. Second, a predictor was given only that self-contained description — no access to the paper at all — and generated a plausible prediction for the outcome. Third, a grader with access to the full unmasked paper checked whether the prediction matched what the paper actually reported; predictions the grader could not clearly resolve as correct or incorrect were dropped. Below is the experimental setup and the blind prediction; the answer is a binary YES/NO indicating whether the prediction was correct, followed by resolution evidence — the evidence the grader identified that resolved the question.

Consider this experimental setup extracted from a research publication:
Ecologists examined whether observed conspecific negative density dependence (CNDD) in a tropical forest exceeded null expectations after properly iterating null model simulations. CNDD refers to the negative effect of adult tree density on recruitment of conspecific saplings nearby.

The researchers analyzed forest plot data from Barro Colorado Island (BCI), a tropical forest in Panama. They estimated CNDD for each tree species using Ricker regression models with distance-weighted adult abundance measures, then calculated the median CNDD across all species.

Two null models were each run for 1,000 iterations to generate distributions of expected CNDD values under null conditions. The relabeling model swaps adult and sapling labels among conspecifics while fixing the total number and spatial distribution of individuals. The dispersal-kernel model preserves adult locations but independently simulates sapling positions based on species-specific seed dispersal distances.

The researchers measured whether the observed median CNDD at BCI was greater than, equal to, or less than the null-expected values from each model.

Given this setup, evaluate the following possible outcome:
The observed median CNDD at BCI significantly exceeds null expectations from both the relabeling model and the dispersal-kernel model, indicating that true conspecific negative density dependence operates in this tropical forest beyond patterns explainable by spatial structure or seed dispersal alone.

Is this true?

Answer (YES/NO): YES